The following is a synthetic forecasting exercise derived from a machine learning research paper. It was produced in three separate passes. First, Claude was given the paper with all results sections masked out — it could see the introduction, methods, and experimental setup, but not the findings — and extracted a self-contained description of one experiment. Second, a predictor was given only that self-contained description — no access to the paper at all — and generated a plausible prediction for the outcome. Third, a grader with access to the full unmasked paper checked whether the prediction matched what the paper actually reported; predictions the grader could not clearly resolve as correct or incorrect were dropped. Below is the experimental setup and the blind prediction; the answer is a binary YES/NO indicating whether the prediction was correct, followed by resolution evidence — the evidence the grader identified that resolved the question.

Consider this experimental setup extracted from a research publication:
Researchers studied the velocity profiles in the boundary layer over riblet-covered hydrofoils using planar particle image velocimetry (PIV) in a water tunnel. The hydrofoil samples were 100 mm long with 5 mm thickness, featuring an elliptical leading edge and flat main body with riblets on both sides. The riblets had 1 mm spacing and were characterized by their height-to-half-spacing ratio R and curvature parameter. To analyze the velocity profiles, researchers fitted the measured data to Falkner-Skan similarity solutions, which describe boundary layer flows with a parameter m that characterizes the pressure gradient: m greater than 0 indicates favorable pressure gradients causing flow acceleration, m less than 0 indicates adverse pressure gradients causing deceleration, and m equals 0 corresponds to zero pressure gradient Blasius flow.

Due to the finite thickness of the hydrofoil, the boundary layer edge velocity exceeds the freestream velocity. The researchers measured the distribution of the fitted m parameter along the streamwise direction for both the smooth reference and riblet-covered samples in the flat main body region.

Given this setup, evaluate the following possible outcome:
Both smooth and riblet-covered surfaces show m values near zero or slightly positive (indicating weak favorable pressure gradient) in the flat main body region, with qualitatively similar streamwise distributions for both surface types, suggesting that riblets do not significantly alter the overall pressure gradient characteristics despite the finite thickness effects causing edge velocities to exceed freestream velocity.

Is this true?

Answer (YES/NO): NO